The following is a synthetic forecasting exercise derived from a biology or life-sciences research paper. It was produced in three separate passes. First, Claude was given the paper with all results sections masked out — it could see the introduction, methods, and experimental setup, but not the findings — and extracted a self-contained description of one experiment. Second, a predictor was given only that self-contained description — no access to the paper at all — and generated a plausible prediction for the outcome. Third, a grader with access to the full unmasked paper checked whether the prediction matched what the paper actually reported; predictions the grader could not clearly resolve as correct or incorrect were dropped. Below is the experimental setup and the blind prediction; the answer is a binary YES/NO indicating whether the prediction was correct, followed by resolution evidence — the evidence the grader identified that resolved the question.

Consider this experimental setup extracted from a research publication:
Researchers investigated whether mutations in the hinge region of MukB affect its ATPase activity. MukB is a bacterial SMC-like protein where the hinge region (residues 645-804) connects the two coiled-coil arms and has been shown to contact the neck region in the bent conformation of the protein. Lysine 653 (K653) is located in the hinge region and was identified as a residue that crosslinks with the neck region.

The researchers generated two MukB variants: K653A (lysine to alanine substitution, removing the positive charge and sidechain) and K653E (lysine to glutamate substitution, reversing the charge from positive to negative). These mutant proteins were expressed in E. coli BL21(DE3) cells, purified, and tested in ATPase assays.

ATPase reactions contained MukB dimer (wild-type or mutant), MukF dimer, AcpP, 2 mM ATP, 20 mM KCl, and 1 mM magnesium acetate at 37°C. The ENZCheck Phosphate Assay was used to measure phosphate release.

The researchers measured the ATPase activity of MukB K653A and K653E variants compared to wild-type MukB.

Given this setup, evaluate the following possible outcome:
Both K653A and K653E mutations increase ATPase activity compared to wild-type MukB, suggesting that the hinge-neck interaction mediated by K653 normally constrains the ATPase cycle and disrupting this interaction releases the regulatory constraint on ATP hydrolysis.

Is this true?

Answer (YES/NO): NO